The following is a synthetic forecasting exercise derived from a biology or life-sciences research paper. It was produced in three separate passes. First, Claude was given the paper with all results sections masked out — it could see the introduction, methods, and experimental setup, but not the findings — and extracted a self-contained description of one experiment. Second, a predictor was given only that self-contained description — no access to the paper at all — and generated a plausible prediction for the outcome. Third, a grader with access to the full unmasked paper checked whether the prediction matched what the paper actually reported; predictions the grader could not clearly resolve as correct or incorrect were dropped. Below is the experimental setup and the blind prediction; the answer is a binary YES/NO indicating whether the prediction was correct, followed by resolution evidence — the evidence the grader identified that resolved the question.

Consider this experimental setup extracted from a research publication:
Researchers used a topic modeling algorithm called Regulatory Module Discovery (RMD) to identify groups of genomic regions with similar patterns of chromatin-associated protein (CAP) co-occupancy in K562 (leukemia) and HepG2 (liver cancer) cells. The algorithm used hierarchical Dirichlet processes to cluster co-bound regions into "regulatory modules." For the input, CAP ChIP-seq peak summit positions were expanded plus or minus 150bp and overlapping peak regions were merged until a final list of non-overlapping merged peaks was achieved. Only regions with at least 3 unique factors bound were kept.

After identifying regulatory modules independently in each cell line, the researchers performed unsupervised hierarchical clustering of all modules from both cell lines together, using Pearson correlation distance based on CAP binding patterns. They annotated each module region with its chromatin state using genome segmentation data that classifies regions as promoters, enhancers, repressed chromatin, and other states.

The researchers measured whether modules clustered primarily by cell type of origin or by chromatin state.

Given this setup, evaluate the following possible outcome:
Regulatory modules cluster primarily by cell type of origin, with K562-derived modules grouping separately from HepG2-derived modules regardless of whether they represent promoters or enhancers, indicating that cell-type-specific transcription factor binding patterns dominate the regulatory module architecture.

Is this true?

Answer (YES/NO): NO